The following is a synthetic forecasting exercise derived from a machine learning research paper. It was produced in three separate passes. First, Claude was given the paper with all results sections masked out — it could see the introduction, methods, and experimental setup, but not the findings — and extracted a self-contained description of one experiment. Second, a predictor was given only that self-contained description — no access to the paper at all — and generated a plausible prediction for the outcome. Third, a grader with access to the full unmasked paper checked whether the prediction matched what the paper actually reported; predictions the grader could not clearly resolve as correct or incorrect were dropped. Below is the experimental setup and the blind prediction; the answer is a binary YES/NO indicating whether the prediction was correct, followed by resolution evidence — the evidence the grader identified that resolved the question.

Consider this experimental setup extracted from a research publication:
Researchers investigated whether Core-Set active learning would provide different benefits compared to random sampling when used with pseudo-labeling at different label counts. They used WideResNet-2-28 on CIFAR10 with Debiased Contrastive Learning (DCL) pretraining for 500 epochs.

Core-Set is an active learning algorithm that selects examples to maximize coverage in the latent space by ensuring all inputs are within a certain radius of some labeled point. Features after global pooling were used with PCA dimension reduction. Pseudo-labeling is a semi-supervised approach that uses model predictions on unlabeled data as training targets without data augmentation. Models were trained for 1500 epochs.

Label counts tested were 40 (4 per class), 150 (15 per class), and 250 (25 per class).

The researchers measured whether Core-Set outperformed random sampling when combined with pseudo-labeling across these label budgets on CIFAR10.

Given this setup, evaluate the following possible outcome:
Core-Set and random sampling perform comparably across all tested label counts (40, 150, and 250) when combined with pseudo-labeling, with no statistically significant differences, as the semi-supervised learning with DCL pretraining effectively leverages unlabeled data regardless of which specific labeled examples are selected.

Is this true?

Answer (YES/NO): NO